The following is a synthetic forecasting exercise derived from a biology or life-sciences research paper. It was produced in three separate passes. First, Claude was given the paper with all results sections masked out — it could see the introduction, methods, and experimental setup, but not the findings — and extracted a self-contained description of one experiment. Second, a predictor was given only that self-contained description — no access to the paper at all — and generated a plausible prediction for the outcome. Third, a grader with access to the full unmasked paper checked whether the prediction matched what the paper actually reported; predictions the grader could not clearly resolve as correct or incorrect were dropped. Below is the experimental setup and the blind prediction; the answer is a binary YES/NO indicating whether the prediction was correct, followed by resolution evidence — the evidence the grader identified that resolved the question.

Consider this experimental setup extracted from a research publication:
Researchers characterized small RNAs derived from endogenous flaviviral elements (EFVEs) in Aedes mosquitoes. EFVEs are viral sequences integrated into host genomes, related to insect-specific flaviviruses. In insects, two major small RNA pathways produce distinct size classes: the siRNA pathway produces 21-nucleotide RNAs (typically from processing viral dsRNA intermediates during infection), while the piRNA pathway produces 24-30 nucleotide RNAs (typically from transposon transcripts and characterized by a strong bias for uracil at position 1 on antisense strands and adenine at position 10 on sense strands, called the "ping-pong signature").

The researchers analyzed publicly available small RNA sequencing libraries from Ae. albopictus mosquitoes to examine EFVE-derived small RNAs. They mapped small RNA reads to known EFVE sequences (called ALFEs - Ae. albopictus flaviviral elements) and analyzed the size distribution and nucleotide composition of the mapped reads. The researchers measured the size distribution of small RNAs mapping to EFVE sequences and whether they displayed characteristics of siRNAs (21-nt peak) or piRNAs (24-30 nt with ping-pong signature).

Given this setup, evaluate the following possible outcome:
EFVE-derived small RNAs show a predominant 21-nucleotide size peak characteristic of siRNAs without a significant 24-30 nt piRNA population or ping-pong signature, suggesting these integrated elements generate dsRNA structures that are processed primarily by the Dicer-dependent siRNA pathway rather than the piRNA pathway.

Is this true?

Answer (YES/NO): NO